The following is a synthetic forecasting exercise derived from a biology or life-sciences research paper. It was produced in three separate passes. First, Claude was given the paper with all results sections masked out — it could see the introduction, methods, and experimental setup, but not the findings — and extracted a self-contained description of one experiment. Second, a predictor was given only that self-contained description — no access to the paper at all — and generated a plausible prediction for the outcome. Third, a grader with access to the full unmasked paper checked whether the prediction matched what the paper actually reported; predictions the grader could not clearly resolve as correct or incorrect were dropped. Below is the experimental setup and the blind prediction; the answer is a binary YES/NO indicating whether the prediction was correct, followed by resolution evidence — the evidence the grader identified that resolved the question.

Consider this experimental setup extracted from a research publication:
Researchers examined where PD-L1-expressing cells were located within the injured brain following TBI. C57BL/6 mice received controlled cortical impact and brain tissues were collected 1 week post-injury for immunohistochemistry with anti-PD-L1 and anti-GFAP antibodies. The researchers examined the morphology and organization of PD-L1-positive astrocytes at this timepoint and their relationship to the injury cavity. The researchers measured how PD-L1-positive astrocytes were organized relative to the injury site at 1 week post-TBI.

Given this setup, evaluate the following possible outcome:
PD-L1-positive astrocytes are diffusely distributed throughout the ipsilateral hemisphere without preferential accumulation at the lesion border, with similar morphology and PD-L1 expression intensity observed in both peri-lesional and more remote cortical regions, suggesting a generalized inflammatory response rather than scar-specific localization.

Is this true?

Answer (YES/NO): NO